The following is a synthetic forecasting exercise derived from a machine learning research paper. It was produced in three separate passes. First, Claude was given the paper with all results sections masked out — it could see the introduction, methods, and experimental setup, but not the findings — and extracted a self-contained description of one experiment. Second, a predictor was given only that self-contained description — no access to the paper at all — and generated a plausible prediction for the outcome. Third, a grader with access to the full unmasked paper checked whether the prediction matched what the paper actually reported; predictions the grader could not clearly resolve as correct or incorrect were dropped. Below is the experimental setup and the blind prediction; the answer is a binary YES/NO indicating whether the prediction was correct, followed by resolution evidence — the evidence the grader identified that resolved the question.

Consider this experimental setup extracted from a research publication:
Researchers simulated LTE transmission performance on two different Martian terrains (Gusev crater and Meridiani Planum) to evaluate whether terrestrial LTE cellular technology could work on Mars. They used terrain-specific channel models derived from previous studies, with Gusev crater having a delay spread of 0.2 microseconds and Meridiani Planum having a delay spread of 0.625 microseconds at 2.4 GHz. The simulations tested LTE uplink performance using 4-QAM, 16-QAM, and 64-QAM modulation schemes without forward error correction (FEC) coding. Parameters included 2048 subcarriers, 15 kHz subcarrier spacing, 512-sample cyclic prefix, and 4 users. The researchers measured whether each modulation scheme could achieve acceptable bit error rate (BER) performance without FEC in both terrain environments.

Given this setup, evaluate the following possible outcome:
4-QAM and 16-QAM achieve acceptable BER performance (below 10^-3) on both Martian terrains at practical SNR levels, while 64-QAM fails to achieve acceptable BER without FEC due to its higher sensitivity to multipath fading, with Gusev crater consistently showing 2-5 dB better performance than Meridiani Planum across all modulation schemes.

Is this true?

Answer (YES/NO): NO